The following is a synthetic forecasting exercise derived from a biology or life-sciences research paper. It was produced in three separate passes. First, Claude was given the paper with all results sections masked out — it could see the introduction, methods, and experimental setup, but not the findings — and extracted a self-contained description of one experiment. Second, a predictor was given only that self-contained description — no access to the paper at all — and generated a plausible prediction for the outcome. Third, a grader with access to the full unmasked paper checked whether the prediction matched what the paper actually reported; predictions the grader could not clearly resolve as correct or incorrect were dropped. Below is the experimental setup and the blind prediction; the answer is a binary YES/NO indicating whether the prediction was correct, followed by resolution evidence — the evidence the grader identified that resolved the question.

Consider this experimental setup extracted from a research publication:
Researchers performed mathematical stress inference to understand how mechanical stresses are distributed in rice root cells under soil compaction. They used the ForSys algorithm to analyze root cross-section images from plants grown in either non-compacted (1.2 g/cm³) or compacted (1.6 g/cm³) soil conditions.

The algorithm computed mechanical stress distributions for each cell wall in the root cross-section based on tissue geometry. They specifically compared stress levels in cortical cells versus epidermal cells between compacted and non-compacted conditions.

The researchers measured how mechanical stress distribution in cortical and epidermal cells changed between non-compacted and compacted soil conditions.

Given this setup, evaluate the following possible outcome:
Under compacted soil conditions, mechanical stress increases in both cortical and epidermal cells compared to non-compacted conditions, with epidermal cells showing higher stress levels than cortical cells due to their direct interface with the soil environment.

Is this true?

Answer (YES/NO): NO